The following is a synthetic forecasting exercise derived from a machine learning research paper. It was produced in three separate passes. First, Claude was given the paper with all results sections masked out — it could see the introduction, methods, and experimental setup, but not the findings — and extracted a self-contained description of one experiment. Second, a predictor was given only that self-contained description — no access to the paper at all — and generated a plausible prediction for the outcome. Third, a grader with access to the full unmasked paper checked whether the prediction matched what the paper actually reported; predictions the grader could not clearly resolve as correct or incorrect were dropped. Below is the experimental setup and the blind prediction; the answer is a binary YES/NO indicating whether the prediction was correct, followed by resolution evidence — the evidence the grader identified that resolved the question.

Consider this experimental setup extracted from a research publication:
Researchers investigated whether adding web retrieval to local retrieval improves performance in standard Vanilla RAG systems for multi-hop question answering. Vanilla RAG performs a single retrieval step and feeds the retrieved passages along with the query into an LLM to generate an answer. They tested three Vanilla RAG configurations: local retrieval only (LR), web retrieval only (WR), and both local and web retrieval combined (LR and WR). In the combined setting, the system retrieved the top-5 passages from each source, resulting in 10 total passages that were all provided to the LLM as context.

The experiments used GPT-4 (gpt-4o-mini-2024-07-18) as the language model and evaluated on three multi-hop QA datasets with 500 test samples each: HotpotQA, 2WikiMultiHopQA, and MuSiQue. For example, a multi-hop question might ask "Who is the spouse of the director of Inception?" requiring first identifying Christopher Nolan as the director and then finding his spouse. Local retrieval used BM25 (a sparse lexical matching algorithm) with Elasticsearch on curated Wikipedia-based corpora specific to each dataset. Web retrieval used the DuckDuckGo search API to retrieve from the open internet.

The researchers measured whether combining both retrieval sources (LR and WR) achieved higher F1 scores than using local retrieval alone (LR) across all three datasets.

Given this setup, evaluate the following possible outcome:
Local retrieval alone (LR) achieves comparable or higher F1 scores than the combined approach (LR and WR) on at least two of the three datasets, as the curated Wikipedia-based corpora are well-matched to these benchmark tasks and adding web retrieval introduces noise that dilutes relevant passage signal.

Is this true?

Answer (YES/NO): NO